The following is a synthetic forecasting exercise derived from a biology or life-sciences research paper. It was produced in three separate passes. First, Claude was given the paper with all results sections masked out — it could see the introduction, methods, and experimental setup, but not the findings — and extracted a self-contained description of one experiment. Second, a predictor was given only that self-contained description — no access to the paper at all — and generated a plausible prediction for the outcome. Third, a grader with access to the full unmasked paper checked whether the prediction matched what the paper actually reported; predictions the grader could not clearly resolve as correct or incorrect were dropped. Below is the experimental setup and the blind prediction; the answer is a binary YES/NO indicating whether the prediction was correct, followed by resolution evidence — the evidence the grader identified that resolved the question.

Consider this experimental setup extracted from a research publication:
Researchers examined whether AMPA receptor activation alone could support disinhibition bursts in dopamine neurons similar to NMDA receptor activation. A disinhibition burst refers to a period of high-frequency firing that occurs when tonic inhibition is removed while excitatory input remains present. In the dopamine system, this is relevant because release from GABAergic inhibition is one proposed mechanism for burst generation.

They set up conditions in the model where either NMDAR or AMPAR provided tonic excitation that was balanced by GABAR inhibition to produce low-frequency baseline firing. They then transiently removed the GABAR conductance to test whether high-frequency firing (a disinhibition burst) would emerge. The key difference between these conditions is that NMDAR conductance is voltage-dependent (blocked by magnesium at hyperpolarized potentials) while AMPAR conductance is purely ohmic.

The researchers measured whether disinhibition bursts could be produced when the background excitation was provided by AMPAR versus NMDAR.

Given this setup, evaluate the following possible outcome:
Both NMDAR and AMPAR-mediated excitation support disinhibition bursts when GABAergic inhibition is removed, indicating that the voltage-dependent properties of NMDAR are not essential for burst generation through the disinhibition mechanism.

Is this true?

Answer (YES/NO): NO